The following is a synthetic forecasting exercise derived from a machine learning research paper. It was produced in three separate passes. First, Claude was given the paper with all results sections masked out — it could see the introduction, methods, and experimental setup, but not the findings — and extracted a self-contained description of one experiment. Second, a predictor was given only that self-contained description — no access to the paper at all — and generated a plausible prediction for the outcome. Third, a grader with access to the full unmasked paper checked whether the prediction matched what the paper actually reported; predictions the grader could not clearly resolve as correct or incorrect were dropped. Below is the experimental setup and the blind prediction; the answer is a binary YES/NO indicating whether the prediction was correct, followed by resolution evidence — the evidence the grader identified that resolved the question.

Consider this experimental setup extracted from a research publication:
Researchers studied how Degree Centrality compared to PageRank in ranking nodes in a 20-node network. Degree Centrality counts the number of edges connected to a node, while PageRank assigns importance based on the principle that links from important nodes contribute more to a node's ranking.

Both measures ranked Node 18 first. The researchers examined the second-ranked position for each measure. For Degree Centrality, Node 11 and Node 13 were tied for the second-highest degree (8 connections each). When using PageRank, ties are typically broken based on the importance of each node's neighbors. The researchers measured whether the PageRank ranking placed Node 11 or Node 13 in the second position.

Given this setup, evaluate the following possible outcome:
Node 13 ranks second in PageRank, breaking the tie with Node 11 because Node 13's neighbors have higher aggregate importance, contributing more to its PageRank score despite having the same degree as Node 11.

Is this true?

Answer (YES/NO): YES